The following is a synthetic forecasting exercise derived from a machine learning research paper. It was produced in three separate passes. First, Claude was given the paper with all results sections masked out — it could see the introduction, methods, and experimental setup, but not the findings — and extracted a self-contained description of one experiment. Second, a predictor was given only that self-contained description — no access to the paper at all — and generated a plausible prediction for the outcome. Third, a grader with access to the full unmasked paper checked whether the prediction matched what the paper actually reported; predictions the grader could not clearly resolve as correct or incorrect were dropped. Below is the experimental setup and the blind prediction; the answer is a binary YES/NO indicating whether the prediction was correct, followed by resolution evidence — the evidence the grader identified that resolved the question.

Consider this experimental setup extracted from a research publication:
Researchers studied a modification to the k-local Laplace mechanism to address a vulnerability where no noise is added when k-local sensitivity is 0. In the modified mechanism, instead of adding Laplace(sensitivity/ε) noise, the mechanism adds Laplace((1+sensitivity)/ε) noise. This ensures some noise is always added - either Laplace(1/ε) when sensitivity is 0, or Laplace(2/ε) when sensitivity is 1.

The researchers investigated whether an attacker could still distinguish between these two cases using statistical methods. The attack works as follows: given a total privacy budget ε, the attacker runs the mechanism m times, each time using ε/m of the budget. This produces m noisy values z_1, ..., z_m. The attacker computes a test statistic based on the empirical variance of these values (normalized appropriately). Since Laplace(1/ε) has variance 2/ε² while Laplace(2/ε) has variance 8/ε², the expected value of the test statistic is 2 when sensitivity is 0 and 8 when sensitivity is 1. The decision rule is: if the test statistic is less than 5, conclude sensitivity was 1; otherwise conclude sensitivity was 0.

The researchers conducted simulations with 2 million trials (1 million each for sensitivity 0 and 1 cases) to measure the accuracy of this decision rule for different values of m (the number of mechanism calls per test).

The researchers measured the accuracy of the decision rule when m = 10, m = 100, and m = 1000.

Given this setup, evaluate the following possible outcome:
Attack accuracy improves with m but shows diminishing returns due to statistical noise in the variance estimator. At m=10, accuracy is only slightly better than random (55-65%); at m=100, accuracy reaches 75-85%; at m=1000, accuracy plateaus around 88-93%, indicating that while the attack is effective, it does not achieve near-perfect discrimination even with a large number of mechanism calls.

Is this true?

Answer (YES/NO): NO